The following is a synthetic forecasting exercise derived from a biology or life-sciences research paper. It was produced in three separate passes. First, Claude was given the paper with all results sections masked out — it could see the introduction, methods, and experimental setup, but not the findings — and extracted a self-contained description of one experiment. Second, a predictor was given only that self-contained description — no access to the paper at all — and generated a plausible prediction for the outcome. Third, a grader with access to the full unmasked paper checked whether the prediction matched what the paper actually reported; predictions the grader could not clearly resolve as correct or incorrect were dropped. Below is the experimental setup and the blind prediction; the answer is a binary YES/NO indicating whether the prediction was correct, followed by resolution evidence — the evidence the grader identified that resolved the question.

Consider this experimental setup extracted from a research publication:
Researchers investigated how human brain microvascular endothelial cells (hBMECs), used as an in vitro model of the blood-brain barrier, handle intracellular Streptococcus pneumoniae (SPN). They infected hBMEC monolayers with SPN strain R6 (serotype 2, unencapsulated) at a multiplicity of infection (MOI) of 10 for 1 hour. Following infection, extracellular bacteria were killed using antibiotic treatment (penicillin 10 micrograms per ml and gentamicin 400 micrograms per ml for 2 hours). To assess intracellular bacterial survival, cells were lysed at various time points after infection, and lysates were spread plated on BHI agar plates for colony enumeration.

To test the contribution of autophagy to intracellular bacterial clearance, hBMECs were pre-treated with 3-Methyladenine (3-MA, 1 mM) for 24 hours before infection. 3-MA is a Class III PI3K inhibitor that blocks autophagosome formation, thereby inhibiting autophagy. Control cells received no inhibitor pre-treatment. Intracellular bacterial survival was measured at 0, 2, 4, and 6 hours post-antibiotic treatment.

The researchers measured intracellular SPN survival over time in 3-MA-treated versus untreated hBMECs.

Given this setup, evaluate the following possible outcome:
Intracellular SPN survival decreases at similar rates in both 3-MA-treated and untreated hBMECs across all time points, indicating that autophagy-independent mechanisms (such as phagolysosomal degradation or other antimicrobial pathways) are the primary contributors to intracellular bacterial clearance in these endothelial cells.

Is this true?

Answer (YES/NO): NO